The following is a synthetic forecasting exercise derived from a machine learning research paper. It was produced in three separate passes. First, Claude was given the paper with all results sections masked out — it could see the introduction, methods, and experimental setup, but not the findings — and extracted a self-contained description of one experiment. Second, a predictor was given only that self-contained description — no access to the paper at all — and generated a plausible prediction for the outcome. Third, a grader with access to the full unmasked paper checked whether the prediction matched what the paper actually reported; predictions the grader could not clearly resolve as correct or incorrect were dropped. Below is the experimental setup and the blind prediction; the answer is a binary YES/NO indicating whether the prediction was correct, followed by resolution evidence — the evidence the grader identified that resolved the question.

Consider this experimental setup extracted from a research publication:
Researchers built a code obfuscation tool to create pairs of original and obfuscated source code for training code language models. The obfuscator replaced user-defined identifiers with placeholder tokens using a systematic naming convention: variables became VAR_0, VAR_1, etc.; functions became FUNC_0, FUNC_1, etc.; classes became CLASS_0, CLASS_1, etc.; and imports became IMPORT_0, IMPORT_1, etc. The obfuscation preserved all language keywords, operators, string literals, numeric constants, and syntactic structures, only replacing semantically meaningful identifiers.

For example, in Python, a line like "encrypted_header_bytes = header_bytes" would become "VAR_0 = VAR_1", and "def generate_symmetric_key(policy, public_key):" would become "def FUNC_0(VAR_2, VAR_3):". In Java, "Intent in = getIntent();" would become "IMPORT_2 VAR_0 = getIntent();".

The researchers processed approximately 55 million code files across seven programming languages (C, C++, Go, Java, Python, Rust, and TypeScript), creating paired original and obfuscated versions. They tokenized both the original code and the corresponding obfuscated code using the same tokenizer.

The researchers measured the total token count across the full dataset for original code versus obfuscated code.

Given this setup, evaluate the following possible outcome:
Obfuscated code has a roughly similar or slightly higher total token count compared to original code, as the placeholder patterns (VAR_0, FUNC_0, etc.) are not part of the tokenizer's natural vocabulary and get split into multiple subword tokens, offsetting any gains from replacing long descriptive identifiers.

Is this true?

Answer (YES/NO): NO